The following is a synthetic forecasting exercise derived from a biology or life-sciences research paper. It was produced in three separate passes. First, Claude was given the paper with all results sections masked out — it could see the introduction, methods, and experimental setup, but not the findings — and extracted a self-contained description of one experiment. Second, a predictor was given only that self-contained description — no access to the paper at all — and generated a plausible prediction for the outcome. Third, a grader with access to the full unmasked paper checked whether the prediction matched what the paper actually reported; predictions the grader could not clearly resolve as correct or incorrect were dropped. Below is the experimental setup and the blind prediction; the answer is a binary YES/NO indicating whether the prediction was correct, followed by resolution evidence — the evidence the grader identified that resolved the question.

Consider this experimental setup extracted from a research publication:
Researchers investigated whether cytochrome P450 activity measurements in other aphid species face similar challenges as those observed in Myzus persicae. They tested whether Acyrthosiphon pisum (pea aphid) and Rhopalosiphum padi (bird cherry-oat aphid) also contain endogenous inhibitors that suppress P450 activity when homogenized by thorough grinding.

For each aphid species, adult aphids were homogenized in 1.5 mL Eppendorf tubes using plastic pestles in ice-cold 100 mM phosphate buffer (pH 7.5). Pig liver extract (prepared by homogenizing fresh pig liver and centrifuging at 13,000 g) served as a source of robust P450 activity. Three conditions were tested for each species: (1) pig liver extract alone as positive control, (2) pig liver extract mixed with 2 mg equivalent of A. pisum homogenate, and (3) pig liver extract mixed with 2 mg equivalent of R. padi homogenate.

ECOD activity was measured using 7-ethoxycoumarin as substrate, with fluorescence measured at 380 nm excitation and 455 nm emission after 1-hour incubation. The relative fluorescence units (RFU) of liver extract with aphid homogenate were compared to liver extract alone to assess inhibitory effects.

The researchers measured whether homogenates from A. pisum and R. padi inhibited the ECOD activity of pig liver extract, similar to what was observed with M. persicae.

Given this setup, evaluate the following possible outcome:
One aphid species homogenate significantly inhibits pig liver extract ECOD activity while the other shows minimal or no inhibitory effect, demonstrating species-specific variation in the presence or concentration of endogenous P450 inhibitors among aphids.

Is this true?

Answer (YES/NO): YES